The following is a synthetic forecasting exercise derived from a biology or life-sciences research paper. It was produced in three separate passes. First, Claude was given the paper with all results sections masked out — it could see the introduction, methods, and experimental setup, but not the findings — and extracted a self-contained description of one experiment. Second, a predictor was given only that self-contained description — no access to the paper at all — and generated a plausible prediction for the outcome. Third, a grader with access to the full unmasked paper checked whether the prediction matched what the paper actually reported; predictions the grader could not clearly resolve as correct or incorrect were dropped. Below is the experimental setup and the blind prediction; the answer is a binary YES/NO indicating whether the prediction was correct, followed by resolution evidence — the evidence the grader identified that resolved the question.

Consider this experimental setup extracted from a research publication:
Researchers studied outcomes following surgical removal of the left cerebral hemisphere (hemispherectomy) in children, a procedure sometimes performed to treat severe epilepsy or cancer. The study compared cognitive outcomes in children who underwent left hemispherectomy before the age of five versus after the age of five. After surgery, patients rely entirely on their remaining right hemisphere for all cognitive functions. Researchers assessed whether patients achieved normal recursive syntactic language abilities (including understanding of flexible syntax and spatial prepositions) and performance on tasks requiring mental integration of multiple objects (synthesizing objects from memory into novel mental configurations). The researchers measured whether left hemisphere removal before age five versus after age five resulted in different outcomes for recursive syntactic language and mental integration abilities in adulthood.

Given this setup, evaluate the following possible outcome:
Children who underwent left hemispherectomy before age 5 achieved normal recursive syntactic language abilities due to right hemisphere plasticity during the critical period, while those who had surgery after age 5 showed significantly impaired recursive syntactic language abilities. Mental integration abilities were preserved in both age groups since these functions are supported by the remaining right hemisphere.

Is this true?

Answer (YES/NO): NO